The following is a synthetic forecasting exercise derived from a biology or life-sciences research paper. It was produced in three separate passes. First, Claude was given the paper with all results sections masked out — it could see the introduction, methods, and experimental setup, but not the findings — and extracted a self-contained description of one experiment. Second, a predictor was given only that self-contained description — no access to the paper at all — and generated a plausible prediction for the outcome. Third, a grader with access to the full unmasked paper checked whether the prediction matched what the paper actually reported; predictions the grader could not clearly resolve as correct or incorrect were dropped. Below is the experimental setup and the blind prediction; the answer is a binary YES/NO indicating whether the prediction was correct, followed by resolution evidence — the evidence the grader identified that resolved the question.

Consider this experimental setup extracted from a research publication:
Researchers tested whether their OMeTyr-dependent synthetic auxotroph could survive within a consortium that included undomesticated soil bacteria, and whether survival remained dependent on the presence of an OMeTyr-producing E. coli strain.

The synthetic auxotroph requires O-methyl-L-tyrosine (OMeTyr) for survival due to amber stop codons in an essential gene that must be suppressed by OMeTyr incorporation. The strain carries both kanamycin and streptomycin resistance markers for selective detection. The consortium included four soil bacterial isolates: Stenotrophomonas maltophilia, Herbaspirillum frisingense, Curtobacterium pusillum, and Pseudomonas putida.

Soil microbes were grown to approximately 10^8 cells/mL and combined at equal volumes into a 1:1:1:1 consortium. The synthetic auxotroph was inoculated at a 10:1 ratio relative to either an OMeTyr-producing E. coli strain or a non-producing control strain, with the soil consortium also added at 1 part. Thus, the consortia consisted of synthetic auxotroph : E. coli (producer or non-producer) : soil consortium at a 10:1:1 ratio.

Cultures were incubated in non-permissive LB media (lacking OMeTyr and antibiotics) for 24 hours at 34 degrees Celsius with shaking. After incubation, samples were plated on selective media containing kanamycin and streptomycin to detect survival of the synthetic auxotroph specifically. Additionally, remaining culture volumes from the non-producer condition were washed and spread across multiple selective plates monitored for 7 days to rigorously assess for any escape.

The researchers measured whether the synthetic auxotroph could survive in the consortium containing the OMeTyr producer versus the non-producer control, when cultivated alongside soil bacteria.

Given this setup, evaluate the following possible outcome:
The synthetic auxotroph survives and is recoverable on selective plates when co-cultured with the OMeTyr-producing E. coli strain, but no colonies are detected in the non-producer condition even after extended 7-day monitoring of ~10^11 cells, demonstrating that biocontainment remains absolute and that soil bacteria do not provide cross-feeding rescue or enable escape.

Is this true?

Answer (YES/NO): NO